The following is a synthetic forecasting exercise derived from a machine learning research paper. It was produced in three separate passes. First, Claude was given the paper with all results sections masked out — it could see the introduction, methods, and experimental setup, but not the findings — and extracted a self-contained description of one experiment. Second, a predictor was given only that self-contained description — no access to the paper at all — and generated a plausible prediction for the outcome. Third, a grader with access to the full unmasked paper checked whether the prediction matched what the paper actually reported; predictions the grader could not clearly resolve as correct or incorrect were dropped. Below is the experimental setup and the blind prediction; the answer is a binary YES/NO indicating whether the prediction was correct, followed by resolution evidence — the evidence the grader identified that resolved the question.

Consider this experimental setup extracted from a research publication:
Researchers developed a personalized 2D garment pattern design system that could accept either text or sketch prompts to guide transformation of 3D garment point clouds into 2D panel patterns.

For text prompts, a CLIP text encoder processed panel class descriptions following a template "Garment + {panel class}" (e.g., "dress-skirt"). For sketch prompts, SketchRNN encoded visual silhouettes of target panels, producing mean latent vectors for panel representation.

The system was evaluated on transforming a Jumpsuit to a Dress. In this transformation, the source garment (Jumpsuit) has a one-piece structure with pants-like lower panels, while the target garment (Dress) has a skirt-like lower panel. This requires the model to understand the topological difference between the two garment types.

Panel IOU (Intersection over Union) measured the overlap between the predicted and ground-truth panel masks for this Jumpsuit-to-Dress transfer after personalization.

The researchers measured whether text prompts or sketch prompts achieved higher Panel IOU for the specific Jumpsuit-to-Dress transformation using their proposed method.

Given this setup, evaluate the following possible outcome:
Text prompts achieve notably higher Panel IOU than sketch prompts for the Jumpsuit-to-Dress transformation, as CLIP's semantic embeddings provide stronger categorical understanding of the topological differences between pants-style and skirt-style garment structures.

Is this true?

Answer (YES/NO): NO